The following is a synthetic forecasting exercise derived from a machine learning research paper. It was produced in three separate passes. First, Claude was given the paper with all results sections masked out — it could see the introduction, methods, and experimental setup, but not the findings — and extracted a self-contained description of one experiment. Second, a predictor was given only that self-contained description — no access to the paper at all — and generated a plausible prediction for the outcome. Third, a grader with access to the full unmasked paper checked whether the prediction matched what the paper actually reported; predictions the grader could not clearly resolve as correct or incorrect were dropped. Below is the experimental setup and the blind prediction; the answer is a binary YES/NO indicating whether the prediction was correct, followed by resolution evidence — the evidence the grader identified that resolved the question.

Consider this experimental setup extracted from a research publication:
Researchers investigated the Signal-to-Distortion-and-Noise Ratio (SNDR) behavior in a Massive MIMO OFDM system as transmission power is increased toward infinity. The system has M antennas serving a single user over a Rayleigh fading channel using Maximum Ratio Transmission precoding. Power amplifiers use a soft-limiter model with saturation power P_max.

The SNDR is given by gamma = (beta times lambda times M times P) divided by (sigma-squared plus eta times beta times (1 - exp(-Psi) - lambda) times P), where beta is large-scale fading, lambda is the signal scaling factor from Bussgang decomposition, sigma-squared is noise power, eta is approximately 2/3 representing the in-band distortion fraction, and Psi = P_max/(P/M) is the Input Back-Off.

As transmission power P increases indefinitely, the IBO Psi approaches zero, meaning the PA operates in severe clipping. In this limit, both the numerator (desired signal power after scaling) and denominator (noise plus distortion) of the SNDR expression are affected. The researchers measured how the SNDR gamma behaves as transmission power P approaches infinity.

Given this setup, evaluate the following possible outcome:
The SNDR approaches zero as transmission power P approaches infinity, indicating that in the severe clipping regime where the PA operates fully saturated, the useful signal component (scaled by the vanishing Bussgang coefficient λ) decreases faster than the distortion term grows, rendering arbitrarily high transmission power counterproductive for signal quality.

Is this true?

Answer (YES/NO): NO